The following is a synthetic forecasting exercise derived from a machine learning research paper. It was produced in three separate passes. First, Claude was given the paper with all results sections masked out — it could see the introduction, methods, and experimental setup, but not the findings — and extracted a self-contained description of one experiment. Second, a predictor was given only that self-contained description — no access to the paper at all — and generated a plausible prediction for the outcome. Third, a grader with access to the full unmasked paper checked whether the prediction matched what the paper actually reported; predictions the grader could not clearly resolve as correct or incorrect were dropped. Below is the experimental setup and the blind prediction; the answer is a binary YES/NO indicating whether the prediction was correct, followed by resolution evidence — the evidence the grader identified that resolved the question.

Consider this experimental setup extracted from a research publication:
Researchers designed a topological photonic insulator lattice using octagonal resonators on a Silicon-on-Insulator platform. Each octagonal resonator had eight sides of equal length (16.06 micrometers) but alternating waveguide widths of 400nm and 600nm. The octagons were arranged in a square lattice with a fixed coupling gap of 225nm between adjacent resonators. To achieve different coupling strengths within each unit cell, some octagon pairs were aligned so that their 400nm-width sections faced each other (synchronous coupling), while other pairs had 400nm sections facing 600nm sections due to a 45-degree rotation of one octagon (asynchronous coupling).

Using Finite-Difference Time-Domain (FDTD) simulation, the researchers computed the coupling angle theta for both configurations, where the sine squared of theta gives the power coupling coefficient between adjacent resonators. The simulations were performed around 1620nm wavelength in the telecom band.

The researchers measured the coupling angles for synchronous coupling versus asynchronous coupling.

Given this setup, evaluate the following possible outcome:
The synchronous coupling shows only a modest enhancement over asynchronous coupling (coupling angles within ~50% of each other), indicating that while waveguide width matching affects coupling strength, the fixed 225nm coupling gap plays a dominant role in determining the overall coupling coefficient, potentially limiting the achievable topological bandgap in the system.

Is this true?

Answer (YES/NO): NO